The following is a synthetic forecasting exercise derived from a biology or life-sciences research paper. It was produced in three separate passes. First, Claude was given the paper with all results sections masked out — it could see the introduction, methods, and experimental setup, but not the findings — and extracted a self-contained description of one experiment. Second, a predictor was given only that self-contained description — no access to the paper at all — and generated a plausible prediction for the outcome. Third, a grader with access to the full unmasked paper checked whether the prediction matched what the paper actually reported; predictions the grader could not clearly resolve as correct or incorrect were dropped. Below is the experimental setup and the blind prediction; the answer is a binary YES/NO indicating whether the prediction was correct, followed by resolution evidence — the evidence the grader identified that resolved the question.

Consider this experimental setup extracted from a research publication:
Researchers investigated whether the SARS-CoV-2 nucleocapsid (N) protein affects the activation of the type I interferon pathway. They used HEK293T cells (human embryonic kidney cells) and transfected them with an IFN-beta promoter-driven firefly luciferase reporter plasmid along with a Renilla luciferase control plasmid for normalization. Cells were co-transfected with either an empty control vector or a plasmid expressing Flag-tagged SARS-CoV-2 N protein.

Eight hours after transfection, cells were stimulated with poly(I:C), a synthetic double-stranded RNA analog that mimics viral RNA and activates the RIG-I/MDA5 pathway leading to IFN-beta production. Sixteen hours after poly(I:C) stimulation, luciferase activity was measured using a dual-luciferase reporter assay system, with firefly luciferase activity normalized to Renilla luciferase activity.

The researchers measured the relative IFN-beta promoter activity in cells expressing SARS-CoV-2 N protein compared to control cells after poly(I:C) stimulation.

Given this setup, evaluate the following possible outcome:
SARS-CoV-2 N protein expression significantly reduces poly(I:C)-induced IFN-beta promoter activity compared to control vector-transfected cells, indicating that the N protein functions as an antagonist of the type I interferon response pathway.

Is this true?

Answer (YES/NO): NO